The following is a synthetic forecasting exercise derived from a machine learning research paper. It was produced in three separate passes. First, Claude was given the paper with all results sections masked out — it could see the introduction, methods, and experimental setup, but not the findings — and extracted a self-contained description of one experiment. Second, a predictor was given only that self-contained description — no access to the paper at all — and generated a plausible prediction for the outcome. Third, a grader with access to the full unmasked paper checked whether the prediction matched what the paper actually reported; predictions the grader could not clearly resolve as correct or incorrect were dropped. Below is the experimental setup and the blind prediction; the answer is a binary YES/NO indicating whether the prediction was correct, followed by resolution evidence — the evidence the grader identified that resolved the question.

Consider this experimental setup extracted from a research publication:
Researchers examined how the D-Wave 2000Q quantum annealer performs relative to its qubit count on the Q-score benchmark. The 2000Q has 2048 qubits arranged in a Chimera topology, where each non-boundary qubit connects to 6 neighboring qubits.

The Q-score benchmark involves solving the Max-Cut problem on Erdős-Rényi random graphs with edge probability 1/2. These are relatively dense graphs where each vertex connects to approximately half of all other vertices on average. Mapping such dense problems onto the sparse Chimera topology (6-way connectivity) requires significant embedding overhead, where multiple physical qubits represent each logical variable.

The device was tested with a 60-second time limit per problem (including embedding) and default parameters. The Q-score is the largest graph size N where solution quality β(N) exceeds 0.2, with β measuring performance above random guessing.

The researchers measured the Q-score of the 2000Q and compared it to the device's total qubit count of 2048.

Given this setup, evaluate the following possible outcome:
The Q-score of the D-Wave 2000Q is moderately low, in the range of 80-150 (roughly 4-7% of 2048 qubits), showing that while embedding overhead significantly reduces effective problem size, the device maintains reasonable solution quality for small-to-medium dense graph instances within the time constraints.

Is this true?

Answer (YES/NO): NO